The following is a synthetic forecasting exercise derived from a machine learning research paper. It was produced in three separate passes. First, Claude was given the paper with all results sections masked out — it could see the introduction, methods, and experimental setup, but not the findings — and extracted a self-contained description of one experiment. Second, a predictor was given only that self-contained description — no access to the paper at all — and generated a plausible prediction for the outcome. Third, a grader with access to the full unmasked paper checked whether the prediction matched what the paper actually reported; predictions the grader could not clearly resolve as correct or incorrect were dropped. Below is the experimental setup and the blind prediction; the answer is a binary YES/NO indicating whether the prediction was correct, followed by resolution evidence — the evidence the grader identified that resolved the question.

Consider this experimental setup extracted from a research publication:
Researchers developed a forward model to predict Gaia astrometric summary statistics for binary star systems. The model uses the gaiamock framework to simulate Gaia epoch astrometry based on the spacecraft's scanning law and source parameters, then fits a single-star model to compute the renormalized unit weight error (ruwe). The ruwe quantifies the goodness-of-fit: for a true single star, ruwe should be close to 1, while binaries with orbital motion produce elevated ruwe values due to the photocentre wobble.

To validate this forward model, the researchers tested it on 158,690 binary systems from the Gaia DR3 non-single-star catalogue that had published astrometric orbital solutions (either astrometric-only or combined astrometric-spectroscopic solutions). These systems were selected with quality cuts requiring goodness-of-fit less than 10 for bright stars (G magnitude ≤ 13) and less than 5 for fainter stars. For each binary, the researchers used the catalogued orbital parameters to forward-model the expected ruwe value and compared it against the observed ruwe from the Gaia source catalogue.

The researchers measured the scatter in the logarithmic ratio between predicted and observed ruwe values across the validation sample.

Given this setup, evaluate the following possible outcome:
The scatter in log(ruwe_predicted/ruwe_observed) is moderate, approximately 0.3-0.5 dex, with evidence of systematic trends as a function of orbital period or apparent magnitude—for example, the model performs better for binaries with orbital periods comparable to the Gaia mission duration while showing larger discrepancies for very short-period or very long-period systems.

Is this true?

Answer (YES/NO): NO